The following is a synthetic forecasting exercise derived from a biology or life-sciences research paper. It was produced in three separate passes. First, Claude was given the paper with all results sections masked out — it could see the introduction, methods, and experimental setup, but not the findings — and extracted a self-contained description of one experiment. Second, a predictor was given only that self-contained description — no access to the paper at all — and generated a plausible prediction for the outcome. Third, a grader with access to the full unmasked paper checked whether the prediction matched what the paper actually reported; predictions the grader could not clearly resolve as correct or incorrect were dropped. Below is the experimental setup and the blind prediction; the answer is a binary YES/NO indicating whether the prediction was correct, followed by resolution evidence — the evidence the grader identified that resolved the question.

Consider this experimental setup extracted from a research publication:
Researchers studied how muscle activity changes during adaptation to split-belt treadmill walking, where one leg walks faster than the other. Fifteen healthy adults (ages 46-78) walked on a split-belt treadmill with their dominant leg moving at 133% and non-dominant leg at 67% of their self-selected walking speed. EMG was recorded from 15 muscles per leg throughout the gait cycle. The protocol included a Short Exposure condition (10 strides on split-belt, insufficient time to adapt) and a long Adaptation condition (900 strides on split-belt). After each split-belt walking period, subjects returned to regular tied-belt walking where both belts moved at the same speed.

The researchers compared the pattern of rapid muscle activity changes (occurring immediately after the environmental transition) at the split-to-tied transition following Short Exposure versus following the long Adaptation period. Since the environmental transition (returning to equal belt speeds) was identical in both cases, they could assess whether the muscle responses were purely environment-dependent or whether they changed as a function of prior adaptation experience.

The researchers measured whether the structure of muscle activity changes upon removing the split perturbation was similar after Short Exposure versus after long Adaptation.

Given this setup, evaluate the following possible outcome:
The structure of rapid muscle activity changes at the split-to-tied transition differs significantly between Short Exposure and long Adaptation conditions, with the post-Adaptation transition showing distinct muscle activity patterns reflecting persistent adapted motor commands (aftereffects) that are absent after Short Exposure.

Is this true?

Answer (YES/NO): NO